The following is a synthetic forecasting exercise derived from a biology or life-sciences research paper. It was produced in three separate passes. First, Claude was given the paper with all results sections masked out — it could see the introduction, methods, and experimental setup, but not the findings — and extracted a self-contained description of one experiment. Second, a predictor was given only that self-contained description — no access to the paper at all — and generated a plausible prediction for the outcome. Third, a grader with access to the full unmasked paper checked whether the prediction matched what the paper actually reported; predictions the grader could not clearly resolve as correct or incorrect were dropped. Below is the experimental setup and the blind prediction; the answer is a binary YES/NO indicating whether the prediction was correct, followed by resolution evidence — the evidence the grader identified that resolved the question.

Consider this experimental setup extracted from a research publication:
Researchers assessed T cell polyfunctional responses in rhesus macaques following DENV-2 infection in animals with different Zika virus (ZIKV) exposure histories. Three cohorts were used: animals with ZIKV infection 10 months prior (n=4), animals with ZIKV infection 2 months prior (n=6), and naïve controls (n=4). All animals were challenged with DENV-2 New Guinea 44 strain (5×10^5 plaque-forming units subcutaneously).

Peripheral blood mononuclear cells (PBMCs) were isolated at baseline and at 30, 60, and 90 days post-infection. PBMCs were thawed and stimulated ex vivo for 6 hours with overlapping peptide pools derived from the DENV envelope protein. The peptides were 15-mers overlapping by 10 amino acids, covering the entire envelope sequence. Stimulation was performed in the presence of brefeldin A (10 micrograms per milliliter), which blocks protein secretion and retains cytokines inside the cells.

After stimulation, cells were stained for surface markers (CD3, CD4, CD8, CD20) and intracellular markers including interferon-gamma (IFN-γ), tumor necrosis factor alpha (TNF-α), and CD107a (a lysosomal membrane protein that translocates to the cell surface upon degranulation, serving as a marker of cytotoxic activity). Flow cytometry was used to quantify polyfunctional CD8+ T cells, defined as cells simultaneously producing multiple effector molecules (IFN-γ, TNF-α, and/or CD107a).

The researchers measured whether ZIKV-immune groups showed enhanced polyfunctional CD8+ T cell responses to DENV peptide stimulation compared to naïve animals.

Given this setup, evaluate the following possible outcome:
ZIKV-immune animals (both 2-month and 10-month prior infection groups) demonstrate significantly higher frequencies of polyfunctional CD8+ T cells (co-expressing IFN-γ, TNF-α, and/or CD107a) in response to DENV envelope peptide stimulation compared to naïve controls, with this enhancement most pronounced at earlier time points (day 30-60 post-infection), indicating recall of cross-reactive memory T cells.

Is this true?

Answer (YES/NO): NO